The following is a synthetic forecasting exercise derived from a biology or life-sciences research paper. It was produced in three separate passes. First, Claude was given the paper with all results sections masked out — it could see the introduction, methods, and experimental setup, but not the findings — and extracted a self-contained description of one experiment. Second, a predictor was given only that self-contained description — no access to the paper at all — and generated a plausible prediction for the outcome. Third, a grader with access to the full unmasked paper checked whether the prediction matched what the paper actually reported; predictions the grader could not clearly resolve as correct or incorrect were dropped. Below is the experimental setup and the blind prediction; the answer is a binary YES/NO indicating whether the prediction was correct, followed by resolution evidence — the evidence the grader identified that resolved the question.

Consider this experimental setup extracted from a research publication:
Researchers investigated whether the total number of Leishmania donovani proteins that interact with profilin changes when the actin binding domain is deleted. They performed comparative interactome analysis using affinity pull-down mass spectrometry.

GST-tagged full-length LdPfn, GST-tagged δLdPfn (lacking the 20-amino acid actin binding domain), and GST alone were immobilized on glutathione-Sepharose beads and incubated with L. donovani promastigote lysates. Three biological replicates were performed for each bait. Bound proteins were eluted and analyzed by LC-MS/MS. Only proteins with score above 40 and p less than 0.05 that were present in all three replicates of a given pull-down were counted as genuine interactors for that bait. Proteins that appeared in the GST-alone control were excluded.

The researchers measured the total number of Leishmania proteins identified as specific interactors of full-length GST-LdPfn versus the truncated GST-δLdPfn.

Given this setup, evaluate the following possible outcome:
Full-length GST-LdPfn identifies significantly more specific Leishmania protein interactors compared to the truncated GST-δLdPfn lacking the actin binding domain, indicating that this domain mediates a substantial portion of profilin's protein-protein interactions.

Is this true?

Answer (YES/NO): YES